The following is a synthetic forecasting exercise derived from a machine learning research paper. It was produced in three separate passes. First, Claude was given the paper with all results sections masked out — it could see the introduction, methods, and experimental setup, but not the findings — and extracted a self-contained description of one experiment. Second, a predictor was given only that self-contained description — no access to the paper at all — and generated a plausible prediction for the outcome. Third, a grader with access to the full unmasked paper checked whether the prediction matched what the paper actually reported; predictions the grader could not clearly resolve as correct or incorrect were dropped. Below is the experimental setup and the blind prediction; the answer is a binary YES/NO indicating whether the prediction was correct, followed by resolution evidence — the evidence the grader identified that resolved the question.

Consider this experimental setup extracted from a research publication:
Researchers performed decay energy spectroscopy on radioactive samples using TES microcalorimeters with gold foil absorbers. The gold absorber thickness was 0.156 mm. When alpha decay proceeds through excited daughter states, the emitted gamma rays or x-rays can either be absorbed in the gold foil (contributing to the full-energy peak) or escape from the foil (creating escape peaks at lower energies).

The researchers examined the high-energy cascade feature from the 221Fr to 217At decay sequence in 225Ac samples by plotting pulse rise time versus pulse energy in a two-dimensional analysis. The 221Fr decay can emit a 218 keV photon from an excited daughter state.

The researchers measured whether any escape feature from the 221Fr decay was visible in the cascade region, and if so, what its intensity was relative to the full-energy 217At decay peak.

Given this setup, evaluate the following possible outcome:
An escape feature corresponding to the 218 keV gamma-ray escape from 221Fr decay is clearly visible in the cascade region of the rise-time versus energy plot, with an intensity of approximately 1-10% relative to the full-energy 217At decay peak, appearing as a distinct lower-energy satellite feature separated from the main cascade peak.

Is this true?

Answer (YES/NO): NO